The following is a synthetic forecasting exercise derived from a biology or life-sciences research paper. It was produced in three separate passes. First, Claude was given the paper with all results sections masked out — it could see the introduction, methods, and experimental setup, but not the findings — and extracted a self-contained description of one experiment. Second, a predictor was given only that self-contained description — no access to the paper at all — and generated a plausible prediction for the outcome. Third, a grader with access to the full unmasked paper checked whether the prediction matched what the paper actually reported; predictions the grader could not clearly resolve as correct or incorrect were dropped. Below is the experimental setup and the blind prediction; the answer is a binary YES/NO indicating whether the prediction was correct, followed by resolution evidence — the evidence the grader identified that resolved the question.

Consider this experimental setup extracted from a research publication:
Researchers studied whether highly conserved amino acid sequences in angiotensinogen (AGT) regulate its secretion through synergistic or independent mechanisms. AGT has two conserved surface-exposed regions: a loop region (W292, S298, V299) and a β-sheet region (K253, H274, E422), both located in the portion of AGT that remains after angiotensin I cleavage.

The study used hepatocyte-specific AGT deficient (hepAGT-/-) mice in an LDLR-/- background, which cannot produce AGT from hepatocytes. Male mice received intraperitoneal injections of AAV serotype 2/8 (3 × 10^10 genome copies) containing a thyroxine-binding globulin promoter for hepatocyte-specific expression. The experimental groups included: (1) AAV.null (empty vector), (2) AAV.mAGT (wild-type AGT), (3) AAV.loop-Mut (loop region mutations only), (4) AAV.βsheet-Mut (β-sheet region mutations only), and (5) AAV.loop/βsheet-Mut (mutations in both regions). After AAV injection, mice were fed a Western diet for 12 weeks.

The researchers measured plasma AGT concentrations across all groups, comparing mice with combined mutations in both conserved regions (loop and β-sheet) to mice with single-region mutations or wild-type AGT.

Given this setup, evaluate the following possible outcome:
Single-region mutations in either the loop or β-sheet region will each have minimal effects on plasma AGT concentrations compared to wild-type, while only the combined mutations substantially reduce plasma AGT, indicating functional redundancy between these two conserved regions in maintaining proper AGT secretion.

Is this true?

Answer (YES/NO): YES